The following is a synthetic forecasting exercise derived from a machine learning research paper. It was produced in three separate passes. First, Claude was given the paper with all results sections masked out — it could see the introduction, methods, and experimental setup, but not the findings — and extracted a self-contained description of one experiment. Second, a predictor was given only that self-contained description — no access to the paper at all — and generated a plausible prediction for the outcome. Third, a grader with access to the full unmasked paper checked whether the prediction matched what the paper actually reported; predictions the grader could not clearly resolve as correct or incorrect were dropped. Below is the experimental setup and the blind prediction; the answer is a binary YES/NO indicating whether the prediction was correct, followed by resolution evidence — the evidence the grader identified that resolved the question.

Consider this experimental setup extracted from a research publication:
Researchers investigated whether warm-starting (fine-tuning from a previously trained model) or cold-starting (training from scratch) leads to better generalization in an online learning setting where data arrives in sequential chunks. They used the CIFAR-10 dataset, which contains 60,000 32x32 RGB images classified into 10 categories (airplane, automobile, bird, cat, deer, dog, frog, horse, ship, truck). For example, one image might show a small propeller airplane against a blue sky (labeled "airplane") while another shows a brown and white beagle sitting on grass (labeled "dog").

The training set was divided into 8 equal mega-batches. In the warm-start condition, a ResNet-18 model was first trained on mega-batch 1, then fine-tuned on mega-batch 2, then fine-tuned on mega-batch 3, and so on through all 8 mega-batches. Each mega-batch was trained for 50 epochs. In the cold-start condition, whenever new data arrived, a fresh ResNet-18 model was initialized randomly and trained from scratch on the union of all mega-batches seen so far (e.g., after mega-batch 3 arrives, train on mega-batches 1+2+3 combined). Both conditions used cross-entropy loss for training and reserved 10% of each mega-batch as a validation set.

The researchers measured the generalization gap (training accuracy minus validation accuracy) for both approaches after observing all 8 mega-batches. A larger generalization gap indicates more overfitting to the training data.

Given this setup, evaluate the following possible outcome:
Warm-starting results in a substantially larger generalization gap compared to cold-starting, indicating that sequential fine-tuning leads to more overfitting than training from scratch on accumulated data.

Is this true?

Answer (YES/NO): YES